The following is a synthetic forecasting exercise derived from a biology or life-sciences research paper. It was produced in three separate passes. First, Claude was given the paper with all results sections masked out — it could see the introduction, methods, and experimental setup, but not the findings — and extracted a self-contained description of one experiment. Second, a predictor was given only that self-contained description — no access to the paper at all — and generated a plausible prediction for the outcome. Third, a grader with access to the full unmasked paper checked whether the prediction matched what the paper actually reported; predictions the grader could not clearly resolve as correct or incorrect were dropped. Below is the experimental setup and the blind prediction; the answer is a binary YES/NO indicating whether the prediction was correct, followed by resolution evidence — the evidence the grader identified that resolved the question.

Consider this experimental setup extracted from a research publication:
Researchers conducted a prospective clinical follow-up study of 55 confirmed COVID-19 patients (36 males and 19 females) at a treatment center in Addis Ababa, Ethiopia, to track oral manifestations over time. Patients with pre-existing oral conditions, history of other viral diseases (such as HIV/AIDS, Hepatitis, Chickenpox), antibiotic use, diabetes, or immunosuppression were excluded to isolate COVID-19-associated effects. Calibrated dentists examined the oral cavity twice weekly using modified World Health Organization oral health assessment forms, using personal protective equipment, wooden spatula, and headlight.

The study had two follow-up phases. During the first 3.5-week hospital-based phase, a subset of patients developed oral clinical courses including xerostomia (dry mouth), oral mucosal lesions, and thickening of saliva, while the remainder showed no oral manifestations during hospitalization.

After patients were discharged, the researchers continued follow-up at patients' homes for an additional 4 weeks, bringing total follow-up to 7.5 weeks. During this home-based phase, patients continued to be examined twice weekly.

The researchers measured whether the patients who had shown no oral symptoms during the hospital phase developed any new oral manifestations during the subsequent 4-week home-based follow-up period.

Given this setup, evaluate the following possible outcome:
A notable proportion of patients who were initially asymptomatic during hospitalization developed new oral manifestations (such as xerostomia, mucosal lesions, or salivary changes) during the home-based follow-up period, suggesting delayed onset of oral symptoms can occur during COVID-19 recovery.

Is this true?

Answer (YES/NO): YES